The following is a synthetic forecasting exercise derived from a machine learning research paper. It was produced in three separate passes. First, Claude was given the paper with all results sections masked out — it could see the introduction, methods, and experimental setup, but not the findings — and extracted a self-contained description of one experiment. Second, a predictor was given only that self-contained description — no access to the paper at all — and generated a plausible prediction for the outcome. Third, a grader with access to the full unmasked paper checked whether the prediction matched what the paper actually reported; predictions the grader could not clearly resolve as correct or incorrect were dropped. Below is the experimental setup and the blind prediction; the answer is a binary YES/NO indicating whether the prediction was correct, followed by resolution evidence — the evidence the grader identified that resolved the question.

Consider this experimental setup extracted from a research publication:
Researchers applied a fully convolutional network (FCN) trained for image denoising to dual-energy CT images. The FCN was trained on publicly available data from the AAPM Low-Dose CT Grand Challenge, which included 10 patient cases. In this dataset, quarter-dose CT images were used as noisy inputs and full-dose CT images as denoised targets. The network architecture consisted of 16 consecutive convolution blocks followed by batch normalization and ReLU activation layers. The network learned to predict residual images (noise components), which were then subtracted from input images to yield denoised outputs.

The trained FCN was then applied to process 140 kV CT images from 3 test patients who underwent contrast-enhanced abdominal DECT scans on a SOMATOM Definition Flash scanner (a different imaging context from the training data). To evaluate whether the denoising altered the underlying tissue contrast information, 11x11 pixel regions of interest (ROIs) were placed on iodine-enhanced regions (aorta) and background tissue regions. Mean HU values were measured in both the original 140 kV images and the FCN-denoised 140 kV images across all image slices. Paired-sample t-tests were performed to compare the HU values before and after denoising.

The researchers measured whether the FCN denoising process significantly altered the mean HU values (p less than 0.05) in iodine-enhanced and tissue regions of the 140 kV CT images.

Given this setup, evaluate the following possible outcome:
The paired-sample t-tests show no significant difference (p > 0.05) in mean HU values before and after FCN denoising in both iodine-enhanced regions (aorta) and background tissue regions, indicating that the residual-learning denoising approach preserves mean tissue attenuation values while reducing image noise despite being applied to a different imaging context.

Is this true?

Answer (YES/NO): YES